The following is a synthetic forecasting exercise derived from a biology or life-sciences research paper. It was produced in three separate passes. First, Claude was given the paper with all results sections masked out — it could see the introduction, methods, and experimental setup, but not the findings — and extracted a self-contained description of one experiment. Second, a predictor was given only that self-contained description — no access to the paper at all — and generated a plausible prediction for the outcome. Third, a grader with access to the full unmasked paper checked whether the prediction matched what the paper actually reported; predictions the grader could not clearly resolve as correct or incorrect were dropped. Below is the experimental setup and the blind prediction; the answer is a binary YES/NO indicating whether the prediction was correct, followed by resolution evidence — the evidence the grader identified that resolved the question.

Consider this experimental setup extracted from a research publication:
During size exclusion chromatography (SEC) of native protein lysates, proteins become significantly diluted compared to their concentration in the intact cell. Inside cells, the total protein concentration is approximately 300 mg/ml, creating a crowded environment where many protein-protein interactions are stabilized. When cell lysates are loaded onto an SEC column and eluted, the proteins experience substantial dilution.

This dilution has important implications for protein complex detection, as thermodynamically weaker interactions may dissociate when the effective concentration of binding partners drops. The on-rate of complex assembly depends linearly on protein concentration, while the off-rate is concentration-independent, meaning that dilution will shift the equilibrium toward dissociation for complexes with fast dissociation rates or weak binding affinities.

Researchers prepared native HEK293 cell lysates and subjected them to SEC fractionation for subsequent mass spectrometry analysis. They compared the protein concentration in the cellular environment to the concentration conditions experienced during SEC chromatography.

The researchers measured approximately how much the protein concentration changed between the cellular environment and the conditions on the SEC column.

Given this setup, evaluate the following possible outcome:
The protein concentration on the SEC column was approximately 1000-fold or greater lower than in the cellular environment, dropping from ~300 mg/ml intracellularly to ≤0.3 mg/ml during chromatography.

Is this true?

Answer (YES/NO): YES